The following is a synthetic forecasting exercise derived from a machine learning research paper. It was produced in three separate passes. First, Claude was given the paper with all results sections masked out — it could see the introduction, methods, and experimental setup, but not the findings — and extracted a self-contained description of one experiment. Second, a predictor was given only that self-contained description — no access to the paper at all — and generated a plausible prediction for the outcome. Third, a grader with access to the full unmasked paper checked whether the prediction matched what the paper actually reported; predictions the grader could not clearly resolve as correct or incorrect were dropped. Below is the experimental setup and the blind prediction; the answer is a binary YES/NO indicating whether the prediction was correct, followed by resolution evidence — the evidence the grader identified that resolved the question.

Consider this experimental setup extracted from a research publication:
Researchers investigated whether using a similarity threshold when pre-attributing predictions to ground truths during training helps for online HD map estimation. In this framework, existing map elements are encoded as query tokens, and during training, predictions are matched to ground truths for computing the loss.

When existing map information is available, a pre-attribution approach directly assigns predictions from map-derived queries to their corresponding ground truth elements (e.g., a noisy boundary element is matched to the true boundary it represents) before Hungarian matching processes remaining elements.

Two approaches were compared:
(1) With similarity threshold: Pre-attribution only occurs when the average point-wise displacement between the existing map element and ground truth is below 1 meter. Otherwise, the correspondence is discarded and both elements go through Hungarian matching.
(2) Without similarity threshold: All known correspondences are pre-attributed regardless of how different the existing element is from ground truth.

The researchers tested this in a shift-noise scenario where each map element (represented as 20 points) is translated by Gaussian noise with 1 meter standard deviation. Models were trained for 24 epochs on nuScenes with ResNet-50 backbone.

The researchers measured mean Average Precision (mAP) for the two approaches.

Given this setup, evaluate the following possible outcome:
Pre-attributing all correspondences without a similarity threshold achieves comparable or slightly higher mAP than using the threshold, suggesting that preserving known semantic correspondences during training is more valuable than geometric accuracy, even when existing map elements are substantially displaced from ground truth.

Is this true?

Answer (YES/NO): NO